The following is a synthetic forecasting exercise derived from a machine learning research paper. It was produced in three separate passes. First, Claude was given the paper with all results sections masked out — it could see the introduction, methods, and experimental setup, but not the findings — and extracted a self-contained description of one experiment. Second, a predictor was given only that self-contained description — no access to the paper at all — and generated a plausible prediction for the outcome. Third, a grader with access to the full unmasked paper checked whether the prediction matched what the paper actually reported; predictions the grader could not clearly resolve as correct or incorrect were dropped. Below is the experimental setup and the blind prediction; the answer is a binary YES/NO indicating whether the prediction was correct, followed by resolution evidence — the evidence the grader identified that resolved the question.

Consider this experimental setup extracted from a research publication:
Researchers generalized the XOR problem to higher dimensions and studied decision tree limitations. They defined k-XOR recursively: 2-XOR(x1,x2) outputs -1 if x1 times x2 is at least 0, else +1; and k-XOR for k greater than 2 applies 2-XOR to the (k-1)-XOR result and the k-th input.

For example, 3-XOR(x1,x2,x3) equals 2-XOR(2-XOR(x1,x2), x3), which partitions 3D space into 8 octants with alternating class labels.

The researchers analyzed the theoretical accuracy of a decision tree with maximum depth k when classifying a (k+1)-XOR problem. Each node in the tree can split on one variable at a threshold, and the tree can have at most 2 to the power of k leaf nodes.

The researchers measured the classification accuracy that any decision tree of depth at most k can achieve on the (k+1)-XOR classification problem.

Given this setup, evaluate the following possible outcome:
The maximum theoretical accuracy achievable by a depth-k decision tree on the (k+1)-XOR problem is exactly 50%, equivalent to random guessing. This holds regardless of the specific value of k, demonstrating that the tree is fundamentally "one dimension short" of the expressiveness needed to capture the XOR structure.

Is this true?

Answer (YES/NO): YES